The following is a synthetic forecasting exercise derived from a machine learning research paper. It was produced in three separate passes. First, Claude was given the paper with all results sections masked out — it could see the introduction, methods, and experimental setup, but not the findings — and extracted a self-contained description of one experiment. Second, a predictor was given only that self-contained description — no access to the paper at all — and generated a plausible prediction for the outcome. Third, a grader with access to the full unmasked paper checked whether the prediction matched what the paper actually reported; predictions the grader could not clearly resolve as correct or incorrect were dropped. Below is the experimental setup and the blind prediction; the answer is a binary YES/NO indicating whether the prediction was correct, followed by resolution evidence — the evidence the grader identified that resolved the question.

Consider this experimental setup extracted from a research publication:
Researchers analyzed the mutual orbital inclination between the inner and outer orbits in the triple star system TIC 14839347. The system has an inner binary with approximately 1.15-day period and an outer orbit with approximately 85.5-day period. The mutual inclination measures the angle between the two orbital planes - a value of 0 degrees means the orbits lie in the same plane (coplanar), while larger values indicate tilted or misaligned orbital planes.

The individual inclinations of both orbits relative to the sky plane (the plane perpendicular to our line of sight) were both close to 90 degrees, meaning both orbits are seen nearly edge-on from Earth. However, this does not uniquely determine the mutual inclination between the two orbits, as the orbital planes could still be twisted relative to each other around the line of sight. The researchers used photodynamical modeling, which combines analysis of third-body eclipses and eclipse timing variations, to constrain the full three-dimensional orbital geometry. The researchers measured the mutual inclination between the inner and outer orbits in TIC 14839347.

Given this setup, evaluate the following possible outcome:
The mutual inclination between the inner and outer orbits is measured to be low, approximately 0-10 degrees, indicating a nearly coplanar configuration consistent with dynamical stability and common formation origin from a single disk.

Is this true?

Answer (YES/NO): YES